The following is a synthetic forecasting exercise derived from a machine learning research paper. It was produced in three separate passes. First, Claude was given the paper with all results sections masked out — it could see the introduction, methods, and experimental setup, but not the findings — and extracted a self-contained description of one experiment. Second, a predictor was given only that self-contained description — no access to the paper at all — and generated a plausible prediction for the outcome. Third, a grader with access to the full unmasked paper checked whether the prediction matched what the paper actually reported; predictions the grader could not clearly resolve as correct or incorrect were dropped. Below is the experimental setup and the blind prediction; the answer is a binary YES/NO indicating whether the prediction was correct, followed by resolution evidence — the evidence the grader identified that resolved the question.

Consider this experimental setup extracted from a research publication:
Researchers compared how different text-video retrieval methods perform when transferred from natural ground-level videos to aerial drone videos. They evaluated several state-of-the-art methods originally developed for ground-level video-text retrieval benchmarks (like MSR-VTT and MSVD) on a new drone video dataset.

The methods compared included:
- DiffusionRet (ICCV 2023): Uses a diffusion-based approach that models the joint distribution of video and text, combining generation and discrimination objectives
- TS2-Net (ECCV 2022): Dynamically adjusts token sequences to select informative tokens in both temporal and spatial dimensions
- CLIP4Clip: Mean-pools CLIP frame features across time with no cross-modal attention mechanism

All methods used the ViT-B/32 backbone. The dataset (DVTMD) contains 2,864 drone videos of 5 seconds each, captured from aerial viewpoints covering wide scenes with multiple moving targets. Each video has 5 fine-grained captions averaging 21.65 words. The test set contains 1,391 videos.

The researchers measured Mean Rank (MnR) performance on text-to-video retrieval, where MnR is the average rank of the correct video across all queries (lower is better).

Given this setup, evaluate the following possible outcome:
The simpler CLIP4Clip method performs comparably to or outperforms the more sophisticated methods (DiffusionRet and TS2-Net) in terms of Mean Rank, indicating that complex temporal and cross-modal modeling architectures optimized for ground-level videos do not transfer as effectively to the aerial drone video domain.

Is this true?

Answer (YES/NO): YES